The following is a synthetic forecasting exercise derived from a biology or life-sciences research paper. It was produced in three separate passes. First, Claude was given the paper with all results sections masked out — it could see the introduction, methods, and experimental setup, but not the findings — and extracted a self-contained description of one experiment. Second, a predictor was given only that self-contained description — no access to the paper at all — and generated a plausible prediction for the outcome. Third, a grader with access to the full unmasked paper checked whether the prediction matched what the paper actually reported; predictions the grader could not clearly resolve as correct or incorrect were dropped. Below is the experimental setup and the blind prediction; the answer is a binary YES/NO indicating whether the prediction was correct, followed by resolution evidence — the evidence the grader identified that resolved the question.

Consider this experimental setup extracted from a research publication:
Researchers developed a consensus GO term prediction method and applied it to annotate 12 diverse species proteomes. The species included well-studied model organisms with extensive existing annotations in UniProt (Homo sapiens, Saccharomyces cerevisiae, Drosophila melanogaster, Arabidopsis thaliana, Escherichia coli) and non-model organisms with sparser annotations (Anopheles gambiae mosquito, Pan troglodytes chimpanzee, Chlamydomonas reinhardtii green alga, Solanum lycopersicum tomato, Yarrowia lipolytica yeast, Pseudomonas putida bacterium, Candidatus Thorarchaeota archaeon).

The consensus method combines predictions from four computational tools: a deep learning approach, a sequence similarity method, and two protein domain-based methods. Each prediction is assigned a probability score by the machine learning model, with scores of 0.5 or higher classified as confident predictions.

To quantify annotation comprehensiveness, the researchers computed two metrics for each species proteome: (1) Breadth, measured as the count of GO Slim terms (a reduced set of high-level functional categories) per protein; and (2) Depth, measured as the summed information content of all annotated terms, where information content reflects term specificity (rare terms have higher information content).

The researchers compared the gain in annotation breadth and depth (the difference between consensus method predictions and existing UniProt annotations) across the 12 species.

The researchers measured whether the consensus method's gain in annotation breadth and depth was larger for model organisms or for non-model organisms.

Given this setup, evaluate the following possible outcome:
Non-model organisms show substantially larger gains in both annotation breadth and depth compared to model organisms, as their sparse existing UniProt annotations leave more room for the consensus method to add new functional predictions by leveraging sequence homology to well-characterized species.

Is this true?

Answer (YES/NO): YES